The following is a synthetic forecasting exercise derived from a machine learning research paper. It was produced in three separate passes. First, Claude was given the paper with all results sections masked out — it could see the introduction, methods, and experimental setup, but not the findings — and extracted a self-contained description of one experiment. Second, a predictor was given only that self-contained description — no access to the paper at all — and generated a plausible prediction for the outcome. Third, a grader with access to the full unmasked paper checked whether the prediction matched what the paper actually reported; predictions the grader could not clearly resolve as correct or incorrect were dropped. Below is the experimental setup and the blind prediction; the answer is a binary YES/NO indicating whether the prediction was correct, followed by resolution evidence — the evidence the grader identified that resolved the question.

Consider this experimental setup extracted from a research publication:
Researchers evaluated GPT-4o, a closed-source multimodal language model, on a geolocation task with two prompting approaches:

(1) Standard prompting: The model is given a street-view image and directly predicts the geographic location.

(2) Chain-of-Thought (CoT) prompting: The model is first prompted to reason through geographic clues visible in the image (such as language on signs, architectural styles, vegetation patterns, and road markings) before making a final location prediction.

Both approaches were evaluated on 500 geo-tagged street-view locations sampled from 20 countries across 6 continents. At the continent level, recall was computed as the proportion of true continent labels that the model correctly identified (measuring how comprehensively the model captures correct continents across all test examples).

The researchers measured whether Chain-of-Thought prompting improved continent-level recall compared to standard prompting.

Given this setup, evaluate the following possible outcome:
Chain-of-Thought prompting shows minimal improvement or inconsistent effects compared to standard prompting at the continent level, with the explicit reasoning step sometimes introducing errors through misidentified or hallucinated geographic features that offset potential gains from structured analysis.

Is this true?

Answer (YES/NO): YES